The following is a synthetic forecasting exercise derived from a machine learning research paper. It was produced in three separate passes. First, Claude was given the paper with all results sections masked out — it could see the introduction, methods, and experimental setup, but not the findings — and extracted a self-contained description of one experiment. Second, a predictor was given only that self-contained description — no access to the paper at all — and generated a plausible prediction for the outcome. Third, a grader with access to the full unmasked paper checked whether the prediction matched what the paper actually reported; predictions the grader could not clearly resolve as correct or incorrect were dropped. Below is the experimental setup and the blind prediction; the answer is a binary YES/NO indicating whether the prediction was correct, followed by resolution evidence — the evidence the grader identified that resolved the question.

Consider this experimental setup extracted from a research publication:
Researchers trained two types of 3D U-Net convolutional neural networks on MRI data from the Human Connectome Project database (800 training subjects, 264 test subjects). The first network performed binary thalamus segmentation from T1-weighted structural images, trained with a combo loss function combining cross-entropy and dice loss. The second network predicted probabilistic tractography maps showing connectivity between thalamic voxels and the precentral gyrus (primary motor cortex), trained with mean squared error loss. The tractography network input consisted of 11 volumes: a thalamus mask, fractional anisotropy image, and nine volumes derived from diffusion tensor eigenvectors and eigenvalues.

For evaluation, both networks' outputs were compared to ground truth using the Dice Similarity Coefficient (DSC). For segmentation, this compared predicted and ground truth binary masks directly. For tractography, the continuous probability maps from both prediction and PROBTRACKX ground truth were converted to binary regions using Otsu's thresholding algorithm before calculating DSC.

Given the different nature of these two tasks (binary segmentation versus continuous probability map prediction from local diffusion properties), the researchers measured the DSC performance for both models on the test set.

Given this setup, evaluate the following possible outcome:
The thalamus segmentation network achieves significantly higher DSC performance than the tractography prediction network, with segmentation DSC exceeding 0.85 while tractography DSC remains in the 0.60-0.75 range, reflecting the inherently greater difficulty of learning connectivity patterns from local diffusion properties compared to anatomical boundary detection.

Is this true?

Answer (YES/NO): NO